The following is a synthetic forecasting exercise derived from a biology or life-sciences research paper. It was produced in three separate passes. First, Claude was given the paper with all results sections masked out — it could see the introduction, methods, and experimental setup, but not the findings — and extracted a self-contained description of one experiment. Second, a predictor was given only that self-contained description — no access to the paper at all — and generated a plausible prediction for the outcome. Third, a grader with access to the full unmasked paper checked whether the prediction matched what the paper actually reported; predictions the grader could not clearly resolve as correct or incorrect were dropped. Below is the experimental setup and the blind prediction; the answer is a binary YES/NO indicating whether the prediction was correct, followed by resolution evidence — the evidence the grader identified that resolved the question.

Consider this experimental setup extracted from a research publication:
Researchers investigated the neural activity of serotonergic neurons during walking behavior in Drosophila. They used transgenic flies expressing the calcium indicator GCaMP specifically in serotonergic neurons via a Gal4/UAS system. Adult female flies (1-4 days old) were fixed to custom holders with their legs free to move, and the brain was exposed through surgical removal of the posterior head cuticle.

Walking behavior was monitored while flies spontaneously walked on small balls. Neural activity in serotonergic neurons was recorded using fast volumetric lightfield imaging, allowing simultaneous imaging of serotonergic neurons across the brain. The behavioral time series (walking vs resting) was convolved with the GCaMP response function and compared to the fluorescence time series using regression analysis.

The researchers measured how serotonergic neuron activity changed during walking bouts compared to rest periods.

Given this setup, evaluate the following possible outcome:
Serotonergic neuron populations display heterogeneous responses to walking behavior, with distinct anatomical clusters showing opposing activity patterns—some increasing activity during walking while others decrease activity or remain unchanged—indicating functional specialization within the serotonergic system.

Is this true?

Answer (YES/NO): YES